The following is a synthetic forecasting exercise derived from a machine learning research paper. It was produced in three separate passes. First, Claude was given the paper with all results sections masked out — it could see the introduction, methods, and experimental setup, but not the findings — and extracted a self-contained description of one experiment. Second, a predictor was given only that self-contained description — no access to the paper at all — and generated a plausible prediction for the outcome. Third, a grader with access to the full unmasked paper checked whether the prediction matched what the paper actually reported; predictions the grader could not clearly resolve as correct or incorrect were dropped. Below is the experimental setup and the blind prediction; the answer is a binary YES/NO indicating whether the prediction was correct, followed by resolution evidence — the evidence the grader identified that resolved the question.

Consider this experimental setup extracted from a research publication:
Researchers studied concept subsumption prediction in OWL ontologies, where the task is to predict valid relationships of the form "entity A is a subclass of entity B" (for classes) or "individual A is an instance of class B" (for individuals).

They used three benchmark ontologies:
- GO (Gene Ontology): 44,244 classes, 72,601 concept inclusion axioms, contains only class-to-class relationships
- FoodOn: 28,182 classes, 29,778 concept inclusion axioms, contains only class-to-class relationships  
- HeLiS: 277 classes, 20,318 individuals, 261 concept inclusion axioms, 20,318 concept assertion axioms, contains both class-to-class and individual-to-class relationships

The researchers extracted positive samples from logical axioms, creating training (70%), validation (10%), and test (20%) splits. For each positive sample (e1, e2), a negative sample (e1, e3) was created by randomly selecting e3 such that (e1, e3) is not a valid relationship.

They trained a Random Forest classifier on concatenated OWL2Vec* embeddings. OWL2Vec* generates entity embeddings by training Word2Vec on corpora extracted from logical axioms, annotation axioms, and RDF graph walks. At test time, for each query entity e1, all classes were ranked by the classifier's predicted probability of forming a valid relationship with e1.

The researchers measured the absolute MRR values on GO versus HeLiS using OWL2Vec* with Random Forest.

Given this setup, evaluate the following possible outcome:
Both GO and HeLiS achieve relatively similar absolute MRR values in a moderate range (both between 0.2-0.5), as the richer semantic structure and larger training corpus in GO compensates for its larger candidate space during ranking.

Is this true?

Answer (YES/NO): NO